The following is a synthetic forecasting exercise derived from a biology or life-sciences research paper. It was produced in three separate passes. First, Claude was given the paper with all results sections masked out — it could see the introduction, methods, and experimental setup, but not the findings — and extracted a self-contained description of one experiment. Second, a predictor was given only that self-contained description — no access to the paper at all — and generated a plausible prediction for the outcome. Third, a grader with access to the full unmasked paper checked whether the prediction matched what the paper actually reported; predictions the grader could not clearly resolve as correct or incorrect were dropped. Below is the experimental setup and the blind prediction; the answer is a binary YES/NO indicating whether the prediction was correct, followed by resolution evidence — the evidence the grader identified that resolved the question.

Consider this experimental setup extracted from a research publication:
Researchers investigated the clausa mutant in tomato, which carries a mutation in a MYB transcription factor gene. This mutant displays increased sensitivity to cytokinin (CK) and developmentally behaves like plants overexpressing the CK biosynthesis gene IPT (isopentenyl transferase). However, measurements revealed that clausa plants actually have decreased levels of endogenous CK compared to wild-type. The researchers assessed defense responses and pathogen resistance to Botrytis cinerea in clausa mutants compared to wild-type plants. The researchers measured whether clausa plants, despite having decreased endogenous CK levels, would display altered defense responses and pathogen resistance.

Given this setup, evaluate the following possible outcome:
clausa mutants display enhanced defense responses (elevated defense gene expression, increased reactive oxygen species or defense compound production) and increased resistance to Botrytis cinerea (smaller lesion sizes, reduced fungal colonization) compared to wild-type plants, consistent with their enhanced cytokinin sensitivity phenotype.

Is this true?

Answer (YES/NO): YES